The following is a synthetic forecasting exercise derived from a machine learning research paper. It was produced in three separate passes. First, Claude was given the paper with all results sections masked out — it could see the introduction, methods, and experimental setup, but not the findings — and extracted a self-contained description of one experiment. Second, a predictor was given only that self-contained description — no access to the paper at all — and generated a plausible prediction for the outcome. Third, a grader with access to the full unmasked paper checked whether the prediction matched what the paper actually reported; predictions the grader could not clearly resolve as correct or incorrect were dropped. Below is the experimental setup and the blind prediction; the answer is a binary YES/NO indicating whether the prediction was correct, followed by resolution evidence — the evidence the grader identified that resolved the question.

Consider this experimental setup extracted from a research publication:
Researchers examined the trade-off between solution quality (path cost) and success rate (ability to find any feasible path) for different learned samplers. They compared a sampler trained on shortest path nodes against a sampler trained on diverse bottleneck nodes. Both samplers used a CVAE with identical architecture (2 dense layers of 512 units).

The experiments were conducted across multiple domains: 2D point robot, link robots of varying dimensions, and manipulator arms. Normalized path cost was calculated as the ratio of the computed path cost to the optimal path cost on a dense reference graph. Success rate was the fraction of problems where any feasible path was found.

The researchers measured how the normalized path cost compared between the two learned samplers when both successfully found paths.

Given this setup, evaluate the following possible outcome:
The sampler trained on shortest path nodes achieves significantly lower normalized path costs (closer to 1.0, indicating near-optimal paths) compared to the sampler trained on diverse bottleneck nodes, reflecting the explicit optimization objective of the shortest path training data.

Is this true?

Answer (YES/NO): NO